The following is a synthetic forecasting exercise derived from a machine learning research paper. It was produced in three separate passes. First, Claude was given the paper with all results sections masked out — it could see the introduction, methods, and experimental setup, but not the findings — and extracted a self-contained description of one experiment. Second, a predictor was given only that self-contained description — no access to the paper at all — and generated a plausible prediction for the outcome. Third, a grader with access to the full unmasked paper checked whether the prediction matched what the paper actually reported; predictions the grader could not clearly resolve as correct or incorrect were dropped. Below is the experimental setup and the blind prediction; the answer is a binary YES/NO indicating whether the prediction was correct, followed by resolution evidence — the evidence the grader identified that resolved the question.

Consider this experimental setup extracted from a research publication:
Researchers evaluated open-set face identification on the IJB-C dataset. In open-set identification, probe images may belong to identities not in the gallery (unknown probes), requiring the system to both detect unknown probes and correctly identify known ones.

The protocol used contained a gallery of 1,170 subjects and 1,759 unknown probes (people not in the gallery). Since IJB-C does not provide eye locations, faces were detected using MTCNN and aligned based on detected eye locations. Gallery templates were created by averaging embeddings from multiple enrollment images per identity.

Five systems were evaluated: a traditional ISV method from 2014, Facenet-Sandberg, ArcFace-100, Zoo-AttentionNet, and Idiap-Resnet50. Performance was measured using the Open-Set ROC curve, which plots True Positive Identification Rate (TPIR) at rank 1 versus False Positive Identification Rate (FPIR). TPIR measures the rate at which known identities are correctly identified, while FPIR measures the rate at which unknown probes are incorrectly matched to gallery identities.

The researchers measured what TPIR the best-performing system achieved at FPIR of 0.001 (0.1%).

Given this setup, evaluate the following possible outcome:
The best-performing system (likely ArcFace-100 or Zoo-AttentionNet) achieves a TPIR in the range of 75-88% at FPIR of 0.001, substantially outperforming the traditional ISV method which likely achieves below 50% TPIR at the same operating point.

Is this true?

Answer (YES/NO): NO